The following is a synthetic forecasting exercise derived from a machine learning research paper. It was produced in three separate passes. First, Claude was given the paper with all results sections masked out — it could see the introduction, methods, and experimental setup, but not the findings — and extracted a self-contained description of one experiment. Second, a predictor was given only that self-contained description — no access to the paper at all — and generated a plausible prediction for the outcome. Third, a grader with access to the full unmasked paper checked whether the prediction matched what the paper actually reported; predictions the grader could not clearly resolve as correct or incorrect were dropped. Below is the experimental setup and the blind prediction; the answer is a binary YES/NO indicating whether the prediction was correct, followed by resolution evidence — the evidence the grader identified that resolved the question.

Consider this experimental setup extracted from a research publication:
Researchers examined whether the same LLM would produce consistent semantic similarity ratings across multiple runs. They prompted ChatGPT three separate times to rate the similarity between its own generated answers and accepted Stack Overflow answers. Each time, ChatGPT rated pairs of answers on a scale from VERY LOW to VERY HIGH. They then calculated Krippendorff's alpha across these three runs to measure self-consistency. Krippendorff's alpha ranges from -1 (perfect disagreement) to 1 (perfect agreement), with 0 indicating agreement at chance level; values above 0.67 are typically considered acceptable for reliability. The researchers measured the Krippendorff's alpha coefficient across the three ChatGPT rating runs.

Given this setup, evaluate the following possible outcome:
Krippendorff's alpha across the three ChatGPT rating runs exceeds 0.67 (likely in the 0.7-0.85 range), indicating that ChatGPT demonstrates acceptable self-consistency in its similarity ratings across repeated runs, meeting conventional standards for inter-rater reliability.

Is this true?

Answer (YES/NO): NO